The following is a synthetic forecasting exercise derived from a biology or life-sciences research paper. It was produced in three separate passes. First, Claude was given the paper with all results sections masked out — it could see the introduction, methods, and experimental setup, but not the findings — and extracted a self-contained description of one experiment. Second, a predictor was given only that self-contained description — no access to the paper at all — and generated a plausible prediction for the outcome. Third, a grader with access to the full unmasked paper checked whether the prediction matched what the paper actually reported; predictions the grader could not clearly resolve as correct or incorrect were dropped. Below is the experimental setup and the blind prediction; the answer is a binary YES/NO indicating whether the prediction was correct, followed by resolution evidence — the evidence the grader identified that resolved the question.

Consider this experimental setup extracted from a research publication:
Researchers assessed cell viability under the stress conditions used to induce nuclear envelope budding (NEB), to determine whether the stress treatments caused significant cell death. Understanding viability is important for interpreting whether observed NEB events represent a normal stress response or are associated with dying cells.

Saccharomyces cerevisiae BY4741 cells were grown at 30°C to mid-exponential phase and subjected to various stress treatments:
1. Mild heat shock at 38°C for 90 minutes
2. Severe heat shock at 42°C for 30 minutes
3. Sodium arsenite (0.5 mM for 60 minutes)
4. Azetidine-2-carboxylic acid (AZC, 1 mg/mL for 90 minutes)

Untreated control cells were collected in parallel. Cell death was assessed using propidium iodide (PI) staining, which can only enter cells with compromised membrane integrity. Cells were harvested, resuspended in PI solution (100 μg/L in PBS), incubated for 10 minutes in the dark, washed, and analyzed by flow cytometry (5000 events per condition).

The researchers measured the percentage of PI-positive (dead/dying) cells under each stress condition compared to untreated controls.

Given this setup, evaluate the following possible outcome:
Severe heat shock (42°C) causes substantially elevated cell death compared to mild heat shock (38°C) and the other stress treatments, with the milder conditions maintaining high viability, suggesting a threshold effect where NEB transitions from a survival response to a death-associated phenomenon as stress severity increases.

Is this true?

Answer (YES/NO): NO